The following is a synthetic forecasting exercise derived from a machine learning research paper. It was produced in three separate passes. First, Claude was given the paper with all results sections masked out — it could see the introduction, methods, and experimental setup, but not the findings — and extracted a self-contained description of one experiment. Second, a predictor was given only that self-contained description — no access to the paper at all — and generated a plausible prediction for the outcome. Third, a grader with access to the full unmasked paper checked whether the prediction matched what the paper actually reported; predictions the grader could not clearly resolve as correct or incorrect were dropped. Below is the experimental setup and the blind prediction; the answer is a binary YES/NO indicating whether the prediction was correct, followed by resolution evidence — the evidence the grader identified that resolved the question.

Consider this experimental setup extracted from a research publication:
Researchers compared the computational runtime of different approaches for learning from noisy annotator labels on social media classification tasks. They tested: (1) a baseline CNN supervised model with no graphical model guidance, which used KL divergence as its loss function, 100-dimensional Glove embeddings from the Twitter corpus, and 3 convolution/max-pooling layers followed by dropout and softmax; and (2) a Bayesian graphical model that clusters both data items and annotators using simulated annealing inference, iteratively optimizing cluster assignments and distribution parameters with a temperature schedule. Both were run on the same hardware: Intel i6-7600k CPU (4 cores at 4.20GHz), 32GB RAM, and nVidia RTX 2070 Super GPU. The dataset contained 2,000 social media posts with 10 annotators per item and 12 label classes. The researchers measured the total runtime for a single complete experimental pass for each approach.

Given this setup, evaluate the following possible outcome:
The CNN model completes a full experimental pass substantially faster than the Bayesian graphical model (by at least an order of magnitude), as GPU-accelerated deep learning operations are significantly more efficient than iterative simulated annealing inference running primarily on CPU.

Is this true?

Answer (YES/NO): YES